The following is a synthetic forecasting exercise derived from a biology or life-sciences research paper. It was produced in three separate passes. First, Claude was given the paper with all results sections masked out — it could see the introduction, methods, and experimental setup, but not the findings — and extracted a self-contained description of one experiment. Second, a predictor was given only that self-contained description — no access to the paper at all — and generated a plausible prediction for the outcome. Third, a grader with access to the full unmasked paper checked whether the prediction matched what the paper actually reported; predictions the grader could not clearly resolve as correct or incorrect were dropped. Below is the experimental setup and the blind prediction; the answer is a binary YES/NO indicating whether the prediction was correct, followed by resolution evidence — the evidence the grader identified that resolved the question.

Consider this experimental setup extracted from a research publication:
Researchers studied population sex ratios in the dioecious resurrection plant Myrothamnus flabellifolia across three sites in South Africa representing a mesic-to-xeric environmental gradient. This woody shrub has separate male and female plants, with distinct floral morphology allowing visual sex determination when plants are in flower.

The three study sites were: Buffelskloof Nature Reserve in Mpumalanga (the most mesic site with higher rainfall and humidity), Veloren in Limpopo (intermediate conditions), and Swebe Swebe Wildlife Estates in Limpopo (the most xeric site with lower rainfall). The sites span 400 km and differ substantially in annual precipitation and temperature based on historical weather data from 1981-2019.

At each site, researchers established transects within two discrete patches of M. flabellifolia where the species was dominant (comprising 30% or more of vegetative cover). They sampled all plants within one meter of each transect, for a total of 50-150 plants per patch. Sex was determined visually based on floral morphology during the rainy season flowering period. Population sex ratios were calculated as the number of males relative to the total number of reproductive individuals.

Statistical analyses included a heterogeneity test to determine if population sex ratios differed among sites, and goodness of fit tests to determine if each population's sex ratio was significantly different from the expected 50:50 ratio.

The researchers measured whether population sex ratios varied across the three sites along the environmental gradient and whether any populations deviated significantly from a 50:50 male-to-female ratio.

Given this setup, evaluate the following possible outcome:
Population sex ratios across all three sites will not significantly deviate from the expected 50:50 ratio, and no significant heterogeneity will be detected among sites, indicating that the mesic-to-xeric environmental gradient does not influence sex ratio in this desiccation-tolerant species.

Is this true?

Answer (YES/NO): NO